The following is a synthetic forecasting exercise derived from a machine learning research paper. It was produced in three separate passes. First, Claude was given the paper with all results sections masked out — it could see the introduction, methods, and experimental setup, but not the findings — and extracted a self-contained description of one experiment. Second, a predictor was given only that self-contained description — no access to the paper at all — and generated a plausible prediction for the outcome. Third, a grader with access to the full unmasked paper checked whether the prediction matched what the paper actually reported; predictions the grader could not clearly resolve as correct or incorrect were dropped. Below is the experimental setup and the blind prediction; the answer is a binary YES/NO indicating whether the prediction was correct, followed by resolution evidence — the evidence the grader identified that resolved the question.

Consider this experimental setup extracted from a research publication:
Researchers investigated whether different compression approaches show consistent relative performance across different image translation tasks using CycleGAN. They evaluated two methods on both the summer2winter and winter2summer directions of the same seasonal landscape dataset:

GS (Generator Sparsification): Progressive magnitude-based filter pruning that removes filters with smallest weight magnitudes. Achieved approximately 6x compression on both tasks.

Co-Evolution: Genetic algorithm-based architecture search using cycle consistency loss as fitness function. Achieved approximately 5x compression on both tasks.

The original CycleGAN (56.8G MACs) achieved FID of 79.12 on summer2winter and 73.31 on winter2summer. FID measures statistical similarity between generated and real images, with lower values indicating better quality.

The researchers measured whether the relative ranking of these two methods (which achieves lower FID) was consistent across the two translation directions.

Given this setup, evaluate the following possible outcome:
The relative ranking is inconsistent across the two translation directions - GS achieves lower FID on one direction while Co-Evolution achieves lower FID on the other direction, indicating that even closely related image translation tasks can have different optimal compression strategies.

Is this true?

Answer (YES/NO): NO